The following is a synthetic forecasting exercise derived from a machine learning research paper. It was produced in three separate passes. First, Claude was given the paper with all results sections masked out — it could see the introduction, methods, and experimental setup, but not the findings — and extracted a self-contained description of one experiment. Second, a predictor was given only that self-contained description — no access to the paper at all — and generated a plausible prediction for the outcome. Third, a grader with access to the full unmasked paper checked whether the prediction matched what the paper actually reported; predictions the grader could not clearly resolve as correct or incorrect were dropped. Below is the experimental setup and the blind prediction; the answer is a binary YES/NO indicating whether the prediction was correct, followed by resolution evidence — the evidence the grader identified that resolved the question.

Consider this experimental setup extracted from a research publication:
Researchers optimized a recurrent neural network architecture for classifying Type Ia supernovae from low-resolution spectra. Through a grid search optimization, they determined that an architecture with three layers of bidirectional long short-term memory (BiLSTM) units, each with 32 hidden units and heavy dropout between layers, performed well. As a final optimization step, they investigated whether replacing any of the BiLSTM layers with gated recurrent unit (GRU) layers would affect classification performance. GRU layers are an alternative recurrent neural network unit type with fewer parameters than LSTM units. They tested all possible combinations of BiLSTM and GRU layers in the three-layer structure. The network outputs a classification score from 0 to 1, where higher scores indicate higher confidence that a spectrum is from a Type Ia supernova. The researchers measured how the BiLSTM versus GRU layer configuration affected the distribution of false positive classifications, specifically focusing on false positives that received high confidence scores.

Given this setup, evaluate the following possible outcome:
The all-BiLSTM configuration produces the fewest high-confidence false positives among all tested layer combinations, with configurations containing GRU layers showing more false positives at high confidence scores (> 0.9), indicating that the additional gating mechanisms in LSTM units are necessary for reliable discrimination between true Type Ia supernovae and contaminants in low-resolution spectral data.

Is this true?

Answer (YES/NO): NO